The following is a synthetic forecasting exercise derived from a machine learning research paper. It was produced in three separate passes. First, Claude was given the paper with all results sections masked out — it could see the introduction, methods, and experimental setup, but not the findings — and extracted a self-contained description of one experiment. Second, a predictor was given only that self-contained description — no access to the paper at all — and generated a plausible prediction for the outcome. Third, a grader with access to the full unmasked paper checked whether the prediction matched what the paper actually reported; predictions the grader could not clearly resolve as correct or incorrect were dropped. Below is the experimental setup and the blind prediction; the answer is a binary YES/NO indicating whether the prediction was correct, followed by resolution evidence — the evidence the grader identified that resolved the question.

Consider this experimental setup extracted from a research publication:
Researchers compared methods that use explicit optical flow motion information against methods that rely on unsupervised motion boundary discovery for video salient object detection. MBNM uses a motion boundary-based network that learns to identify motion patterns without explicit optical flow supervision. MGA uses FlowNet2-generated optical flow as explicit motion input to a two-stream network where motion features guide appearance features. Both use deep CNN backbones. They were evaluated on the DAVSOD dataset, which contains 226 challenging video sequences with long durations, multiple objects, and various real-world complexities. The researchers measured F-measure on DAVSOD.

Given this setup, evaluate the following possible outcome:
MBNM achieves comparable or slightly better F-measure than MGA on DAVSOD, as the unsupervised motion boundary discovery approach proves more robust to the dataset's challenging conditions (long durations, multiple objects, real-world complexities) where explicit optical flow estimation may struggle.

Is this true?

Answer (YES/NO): NO